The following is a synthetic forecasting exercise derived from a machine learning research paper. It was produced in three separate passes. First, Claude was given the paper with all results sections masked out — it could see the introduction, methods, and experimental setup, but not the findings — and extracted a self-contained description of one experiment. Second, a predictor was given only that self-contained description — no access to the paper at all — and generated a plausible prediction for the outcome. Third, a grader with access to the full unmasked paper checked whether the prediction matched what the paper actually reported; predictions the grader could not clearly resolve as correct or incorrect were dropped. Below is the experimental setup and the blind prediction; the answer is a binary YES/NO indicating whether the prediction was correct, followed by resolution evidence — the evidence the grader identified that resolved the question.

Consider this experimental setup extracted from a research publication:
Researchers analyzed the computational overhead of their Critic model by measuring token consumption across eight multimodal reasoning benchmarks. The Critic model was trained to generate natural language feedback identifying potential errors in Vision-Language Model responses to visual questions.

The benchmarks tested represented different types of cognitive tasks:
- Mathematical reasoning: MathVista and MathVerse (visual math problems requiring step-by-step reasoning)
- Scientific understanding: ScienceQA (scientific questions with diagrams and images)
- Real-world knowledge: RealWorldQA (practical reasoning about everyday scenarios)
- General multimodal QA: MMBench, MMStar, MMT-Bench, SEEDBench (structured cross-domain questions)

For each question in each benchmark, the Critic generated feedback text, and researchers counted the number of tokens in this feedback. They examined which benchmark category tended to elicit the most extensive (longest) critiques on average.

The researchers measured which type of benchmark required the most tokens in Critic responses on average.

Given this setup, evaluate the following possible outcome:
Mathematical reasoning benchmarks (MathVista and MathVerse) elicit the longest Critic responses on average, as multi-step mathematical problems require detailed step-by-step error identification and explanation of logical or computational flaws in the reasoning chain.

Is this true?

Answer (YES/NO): NO